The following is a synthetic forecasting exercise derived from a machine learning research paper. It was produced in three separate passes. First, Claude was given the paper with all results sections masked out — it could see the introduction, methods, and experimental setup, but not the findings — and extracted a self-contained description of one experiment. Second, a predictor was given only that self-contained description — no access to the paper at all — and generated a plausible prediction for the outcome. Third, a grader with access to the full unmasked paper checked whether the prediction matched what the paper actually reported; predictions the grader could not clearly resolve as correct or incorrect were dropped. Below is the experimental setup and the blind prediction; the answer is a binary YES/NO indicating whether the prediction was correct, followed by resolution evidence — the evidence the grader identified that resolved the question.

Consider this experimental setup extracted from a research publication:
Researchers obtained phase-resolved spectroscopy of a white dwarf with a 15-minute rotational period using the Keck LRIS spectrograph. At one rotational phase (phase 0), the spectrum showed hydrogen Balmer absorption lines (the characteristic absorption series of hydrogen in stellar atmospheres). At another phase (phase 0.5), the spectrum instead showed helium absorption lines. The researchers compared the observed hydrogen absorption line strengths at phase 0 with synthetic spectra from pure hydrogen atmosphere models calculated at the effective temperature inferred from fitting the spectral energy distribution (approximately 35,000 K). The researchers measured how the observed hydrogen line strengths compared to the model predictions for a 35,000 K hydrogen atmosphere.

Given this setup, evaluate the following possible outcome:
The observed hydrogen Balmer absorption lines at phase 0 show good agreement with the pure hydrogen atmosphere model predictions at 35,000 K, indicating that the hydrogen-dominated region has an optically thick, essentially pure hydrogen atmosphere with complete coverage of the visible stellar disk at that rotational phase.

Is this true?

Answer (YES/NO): NO